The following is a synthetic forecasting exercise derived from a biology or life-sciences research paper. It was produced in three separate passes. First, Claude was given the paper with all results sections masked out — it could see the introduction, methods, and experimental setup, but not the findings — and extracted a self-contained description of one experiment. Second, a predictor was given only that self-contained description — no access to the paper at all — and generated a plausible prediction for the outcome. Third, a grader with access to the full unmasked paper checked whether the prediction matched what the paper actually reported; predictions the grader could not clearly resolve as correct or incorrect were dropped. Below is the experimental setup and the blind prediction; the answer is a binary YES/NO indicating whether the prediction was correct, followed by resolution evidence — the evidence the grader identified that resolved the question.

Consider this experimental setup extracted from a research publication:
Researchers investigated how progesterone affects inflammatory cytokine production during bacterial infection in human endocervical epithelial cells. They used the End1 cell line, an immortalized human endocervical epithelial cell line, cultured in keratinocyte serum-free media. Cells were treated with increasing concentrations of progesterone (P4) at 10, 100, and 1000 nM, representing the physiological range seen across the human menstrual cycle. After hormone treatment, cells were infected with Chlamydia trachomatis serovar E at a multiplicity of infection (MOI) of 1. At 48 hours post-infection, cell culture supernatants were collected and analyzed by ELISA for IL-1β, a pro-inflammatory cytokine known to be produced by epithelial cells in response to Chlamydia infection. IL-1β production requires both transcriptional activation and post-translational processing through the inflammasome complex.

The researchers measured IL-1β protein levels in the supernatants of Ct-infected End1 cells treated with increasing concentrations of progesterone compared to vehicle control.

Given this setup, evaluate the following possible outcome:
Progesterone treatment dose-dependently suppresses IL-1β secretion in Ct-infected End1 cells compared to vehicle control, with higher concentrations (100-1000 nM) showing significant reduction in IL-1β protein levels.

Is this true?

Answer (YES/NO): NO